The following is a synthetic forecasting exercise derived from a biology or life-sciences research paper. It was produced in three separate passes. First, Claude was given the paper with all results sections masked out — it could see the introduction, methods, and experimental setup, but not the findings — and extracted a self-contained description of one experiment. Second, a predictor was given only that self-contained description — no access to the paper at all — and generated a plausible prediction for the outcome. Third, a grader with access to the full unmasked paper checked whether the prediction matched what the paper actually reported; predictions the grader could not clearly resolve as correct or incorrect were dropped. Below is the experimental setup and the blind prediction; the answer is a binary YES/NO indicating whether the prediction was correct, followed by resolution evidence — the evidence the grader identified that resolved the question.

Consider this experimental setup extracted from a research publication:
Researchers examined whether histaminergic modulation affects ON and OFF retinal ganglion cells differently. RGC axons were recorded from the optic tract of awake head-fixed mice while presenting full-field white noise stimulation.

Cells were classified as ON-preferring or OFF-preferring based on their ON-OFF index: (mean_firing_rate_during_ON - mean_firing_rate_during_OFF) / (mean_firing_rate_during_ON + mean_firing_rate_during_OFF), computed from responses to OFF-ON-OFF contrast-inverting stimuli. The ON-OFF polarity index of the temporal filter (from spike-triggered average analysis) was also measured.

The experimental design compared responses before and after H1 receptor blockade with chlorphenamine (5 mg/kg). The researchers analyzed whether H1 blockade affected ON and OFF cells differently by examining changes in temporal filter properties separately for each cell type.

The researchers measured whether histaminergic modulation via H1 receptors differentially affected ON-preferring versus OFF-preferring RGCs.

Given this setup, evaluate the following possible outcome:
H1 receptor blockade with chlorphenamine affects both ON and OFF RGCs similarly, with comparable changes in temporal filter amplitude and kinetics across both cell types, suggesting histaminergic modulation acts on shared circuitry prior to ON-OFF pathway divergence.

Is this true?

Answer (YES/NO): YES